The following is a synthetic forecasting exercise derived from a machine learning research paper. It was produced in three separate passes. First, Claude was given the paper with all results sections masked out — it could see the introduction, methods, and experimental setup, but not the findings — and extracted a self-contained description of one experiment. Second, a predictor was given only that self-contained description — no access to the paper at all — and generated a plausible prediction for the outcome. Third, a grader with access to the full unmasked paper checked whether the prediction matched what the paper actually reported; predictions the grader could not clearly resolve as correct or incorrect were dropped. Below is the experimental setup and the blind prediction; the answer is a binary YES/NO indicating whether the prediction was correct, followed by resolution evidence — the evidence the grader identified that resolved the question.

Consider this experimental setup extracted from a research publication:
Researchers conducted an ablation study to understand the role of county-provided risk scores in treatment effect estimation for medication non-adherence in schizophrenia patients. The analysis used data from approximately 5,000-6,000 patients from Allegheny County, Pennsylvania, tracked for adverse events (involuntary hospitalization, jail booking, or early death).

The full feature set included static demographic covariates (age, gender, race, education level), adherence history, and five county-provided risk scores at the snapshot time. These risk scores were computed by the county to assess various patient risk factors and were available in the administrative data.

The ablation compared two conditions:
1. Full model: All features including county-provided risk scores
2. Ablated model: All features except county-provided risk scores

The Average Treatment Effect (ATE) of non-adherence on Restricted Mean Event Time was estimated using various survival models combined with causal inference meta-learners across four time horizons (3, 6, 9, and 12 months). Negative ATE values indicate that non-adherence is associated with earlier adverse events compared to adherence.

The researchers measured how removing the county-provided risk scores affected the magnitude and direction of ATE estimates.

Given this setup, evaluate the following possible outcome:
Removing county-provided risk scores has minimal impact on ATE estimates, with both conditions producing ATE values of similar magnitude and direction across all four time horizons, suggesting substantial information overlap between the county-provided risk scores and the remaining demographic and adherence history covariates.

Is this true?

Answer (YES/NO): NO